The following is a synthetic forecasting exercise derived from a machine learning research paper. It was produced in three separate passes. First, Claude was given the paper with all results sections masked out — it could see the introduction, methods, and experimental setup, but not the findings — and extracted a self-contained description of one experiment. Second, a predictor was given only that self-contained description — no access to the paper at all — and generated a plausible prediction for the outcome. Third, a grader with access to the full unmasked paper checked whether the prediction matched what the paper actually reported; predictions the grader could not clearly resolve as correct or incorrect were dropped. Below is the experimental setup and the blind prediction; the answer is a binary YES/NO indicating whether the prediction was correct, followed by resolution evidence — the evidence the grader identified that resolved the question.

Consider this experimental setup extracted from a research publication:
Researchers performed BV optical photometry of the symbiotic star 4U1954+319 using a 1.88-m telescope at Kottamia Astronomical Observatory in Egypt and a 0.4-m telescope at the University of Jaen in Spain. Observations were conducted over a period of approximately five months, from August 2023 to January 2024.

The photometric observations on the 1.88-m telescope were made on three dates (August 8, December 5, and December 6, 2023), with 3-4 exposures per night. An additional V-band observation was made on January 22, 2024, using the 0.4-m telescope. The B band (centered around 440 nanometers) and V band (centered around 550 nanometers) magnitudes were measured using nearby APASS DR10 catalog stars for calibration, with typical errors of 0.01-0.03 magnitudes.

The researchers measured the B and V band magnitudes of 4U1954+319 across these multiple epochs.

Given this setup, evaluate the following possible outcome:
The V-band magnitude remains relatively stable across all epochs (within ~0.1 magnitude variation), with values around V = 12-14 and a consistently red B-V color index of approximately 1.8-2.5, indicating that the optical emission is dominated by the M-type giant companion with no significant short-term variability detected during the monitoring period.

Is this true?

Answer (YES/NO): NO